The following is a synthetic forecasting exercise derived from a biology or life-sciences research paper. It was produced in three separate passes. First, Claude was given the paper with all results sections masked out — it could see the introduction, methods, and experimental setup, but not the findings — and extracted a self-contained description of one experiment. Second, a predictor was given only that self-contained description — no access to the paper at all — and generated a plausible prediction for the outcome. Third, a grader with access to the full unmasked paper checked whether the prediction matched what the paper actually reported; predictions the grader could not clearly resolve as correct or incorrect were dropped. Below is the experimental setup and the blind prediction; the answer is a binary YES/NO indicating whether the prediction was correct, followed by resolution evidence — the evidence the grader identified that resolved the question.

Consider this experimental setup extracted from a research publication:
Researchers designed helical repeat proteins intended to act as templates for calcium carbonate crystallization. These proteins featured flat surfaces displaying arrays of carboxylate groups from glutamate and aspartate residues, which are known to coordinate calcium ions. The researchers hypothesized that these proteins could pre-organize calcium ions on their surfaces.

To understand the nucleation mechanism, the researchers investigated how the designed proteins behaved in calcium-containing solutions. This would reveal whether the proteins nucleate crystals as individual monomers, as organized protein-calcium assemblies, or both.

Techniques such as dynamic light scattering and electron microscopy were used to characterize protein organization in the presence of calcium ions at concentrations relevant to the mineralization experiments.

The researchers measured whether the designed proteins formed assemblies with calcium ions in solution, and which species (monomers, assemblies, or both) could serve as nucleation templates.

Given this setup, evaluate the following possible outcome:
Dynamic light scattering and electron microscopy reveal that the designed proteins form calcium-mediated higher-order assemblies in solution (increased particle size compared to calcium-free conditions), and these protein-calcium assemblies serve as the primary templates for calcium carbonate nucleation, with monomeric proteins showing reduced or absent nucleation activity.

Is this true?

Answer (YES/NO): NO